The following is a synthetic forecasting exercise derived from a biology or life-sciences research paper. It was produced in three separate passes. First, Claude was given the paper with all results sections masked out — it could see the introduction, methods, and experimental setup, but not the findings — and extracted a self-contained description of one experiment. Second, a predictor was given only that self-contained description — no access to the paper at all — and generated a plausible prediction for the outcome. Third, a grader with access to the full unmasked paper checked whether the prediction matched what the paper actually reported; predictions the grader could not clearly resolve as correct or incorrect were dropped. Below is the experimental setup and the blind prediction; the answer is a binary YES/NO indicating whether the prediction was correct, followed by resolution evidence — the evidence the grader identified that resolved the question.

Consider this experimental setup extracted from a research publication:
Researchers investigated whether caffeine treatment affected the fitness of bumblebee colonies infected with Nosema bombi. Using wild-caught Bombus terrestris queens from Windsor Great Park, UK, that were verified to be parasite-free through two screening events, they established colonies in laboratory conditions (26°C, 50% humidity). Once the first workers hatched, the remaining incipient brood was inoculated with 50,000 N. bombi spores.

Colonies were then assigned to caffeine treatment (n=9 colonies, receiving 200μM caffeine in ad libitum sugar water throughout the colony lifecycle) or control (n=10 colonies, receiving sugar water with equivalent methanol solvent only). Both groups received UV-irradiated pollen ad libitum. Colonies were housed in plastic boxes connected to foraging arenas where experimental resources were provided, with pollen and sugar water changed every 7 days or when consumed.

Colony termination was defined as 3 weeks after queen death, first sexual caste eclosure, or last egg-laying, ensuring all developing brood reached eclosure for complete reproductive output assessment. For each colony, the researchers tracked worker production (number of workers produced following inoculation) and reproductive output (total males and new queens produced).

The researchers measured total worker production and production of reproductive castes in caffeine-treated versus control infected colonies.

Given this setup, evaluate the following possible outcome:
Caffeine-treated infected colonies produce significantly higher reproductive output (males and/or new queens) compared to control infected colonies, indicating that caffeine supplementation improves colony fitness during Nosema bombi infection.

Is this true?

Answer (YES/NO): NO